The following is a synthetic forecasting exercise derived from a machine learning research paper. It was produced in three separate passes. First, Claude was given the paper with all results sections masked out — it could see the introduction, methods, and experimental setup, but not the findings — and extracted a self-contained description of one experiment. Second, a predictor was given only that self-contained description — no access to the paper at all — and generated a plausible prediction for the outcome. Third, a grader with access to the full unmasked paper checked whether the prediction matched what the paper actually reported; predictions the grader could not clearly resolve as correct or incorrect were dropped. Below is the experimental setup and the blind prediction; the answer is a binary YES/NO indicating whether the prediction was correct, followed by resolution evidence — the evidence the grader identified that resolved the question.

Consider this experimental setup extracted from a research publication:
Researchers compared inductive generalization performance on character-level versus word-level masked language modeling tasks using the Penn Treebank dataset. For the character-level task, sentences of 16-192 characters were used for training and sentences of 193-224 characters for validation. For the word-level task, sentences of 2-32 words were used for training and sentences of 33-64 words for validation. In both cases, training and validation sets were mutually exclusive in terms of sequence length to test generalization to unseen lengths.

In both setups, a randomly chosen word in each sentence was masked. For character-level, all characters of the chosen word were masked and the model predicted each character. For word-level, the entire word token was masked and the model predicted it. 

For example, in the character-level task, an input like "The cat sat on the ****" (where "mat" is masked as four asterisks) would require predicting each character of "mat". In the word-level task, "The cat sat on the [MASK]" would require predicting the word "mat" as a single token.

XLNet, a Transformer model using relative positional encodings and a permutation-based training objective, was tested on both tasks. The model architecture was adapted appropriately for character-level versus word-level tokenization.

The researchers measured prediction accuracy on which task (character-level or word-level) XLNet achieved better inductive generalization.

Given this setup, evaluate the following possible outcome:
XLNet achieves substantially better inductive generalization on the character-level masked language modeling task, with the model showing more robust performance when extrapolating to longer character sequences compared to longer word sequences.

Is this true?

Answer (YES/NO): NO